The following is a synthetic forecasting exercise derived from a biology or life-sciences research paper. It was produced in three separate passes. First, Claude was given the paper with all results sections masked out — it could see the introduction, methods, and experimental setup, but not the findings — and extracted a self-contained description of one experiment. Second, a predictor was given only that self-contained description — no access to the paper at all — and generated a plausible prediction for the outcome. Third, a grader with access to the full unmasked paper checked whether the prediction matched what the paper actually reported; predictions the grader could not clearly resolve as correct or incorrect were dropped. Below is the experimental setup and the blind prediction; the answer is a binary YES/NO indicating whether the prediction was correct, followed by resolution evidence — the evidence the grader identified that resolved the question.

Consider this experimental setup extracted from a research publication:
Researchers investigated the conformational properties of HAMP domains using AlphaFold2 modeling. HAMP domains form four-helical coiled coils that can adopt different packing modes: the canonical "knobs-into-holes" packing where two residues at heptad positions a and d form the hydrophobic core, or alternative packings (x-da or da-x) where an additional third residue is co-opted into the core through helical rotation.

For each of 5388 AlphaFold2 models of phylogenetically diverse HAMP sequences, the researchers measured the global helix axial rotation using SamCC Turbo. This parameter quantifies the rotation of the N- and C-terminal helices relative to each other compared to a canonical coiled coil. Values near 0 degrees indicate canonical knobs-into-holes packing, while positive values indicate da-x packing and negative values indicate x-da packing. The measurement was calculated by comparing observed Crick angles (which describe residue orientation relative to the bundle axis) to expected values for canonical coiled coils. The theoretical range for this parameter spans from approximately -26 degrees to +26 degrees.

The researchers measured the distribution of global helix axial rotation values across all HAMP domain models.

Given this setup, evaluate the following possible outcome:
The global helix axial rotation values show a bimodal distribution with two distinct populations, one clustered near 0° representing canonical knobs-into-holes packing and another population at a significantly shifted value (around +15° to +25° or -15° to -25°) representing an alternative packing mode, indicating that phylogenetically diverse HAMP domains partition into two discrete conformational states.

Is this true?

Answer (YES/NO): NO